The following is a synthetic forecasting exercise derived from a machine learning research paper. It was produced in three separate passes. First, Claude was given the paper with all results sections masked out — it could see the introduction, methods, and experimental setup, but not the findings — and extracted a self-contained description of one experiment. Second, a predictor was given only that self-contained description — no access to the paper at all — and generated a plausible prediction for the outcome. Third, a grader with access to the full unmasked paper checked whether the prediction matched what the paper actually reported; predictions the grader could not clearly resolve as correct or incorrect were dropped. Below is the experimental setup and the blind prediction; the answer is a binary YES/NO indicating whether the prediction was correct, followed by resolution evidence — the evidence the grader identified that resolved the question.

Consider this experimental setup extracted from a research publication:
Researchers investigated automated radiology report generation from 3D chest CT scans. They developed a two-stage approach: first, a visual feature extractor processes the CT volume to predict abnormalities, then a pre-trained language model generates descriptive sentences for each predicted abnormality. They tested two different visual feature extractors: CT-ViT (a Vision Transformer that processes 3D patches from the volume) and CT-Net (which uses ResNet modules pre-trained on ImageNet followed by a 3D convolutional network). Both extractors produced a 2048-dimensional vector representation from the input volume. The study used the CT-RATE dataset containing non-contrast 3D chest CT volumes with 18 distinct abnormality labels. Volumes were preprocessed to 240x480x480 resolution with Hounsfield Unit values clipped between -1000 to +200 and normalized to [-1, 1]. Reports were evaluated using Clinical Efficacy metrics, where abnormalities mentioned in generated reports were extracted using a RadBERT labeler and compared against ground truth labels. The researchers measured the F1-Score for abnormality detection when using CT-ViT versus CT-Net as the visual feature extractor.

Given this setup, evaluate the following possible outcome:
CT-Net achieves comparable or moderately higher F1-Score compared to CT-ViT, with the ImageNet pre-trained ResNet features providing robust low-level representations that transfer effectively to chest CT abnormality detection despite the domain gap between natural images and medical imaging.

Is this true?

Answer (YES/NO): YES